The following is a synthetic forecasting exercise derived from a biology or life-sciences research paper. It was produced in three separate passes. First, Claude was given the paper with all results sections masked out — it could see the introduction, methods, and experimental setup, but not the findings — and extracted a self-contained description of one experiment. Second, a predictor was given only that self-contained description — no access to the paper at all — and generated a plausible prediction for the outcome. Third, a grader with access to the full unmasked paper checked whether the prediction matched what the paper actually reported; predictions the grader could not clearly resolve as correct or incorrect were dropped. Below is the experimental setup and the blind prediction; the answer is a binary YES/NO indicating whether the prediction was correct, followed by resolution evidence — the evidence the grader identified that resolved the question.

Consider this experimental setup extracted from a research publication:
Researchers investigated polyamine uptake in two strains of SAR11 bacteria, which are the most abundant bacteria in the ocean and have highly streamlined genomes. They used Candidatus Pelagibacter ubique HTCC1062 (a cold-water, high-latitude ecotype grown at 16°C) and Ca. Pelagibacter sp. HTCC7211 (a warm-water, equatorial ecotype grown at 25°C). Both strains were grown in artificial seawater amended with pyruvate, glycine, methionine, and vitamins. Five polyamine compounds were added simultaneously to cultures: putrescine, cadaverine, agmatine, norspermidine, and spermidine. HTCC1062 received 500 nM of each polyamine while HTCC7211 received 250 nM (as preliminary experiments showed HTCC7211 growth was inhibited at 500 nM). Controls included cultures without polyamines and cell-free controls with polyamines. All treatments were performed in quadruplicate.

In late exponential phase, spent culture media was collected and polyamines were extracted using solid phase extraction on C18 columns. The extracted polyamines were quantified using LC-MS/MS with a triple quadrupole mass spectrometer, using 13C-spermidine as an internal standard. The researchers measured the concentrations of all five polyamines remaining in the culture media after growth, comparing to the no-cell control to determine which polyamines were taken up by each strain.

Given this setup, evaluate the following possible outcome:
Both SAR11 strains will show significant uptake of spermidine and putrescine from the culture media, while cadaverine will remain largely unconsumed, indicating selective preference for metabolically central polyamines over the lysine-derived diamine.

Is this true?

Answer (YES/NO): NO